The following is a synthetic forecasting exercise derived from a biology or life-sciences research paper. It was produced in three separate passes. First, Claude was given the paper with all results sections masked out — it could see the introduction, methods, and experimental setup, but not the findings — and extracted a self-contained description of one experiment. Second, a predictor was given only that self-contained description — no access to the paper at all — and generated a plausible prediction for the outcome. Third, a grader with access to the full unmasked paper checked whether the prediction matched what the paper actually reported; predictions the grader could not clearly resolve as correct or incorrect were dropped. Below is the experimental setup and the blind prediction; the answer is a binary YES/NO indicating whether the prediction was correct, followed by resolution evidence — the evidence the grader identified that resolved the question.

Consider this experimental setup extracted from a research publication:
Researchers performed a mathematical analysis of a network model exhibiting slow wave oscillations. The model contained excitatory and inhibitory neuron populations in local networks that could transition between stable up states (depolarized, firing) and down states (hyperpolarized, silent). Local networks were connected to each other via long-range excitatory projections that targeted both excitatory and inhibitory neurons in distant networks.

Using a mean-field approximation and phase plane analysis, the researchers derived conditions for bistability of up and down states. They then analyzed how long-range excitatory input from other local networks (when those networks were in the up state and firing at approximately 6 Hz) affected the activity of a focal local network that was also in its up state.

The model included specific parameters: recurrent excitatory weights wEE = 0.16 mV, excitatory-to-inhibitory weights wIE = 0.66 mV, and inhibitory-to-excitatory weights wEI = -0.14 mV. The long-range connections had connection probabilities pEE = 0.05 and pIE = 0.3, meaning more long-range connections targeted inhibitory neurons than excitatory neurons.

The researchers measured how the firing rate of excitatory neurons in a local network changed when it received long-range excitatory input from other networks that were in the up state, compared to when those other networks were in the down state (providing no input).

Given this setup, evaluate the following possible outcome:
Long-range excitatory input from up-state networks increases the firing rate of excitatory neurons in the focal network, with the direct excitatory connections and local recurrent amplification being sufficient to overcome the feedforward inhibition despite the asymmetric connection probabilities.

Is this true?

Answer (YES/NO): NO